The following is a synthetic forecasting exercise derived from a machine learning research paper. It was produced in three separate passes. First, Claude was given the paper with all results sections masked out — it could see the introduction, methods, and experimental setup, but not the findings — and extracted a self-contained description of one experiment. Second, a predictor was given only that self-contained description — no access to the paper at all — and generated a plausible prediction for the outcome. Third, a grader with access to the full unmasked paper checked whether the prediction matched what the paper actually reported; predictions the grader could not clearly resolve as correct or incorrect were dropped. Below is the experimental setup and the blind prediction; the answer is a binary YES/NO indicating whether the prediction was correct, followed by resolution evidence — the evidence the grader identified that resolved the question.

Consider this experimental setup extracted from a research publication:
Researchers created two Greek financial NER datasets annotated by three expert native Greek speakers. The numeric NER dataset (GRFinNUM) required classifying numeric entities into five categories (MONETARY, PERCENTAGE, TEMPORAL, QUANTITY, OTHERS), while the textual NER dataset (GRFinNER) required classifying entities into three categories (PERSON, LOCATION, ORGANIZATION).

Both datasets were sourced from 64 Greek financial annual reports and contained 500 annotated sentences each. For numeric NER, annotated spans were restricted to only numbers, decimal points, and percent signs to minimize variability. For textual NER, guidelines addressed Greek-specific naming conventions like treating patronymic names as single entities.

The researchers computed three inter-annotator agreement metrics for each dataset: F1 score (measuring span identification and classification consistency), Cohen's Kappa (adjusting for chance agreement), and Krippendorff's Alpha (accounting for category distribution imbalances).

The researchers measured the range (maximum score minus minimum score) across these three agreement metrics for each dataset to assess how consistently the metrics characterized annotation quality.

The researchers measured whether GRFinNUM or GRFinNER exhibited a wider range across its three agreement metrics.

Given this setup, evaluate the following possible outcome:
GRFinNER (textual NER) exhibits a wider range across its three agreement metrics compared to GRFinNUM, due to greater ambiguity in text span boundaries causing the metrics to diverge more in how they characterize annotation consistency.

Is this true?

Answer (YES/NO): YES